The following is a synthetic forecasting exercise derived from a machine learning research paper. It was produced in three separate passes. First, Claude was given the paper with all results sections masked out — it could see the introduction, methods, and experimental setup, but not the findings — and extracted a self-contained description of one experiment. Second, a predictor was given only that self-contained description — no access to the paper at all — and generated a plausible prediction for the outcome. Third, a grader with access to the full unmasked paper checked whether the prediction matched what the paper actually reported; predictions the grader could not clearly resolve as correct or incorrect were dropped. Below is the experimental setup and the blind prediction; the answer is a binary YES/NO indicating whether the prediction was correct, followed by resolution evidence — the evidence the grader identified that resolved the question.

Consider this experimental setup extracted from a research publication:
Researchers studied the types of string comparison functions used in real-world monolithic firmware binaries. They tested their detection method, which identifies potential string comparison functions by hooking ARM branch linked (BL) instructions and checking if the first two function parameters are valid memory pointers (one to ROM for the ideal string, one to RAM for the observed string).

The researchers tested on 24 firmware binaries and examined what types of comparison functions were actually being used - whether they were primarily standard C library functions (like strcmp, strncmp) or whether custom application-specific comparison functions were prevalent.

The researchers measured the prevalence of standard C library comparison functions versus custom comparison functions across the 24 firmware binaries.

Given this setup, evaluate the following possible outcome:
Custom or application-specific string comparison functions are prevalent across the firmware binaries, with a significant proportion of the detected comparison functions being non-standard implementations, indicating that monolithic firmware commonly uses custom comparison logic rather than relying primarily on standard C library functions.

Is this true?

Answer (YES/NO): NO